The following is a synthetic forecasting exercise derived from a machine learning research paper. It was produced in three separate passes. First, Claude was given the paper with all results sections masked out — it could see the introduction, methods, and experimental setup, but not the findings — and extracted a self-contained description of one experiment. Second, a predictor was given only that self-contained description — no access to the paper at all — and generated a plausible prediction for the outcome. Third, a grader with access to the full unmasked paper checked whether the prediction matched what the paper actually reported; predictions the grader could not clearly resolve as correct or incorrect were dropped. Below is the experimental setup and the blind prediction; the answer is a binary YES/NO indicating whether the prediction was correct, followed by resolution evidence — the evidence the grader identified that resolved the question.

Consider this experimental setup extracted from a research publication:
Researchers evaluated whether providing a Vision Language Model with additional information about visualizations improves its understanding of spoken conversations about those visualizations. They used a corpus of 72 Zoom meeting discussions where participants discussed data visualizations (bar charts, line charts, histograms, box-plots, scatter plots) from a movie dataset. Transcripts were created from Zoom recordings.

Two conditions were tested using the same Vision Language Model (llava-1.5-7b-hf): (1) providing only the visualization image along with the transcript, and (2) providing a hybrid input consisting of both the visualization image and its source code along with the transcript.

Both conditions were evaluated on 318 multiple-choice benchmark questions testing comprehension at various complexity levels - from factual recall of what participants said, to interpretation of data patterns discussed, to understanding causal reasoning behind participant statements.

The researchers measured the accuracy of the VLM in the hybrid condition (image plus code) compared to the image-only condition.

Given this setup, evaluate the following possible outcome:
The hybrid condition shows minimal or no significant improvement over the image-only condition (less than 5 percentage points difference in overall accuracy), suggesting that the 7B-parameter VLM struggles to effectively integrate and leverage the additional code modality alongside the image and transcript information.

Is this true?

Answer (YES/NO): YES